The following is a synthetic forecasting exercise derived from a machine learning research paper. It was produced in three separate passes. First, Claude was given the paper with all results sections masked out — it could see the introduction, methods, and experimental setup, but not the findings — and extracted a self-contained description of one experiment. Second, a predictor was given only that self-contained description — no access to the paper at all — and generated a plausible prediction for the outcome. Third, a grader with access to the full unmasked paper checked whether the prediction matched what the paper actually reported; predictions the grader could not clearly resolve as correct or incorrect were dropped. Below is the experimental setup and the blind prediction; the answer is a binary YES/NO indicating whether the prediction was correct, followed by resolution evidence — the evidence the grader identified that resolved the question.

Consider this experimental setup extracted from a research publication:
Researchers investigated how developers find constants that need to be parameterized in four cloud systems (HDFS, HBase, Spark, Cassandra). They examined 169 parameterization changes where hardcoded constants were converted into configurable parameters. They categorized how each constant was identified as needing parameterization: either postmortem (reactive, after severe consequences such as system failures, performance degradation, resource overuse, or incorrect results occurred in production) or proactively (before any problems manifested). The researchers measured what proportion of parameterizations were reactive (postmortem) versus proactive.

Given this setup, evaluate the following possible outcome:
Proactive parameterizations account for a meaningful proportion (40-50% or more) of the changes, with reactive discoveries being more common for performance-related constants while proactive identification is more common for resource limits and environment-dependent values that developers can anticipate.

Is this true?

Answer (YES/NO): NO